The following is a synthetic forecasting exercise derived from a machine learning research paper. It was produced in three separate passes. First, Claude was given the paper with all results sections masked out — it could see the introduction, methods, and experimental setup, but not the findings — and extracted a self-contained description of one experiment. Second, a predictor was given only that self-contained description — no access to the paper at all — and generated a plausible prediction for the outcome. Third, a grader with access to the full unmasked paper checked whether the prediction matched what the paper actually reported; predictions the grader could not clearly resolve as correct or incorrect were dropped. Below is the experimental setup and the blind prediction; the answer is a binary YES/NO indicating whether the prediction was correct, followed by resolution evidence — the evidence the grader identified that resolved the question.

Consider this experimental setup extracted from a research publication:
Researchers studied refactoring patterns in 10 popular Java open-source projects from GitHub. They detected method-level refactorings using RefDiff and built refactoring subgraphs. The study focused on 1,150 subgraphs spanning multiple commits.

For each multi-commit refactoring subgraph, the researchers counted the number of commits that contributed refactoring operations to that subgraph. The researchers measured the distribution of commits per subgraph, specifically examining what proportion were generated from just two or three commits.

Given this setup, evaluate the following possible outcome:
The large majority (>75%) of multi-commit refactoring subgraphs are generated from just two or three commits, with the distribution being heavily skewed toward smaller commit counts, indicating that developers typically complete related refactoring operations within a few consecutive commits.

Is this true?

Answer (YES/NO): YES